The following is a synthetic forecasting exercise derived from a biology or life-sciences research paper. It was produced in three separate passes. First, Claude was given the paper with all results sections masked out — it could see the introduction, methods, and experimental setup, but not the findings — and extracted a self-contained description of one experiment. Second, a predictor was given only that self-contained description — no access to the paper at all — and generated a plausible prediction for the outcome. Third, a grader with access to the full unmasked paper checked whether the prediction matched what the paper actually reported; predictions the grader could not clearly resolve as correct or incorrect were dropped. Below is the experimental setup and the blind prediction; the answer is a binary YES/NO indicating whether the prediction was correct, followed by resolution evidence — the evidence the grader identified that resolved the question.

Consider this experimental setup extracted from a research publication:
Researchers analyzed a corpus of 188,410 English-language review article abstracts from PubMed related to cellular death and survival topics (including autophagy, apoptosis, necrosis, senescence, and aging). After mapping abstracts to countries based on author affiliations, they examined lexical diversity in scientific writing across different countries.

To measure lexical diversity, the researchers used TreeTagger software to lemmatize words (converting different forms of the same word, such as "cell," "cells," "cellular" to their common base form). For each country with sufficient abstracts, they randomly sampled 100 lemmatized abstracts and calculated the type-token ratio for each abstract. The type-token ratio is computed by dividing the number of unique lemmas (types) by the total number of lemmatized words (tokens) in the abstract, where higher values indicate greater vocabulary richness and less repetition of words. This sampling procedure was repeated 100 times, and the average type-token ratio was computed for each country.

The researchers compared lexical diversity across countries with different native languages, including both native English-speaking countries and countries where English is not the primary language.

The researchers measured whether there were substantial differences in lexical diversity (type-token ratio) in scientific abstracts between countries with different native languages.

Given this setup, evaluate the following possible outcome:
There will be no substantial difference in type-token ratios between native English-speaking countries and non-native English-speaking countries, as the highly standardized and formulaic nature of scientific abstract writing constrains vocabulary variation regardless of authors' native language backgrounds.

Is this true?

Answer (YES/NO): YES